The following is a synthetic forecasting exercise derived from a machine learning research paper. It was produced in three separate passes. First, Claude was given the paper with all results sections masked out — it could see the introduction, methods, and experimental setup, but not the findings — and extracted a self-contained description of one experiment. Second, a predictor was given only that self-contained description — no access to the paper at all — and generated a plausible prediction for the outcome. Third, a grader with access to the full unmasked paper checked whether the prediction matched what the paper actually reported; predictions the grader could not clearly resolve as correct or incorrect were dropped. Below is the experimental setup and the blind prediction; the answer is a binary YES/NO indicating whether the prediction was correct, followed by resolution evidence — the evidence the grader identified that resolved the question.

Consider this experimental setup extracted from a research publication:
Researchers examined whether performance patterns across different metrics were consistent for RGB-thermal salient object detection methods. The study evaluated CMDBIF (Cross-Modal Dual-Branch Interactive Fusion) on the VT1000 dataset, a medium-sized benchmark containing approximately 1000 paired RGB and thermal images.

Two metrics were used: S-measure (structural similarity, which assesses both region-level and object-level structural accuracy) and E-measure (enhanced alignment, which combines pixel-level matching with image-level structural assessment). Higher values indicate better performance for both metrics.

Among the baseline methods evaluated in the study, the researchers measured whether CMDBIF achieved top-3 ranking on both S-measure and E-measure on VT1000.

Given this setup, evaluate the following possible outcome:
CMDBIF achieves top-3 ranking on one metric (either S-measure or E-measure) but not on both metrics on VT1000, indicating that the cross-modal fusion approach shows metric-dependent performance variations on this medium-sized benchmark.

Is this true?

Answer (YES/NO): YES